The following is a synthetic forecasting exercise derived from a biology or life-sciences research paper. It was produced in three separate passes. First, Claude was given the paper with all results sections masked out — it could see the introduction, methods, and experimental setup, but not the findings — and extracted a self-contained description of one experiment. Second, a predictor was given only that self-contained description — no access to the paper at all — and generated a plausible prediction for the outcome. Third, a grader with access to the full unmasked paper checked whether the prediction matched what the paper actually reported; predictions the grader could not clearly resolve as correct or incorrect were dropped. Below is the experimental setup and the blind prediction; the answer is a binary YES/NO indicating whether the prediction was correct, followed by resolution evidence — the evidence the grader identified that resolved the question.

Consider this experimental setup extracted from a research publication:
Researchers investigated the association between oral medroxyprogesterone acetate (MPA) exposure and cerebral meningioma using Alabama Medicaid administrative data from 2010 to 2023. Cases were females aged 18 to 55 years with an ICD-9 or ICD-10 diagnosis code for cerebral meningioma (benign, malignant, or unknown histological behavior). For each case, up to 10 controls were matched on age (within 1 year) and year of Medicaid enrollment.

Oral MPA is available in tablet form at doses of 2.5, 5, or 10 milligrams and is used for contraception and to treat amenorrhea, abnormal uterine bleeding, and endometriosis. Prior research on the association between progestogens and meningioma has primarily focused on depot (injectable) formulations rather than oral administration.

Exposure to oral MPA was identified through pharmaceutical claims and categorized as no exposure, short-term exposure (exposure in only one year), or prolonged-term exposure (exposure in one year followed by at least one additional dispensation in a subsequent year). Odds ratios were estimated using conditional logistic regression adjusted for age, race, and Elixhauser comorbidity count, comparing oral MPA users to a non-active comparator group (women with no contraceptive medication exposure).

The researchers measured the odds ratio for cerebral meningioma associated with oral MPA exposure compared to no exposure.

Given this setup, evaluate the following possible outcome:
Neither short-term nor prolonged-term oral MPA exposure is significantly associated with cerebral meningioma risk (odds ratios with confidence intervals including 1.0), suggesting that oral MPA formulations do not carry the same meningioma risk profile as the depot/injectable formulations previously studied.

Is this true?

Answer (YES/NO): YES